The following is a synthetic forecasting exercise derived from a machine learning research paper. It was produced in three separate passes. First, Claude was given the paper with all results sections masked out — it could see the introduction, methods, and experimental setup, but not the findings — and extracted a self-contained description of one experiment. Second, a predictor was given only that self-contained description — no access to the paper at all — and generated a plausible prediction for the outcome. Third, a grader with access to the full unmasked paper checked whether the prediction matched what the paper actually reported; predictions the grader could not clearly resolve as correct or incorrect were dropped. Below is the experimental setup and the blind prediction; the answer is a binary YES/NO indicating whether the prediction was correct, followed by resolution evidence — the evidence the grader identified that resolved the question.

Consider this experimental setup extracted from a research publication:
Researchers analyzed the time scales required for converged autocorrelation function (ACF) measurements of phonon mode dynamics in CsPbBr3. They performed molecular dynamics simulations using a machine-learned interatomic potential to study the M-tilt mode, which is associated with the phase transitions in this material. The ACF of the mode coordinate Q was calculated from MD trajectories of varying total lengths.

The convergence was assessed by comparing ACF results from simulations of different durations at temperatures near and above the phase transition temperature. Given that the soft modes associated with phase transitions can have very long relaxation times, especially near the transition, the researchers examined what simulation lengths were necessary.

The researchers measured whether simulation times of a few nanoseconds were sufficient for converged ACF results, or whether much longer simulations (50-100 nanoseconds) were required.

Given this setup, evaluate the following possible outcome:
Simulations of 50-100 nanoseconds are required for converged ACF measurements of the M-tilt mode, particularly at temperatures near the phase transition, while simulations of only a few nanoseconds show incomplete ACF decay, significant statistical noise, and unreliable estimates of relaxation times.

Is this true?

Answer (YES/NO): YES